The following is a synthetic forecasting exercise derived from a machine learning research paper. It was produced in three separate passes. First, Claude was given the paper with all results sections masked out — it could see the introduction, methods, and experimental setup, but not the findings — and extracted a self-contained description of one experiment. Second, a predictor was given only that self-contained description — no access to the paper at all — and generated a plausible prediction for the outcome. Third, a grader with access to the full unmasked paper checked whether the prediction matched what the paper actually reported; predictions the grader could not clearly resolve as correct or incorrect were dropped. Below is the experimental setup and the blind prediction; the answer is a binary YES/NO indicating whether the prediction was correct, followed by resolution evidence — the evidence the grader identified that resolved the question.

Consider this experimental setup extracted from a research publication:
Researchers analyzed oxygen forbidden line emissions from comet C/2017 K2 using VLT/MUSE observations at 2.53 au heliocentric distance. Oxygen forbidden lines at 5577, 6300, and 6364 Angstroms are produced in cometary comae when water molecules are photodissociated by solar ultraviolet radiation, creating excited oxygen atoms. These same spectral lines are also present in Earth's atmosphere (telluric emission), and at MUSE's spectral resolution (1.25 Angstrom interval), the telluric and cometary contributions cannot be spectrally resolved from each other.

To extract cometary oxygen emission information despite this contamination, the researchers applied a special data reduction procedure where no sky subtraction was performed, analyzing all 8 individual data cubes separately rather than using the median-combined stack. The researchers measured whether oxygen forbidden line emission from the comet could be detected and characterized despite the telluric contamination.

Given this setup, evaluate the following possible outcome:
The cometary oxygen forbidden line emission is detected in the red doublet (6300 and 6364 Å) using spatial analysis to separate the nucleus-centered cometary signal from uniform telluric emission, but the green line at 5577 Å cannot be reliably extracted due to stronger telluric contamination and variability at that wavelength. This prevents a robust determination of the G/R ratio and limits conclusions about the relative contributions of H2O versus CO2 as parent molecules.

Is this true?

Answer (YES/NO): NO